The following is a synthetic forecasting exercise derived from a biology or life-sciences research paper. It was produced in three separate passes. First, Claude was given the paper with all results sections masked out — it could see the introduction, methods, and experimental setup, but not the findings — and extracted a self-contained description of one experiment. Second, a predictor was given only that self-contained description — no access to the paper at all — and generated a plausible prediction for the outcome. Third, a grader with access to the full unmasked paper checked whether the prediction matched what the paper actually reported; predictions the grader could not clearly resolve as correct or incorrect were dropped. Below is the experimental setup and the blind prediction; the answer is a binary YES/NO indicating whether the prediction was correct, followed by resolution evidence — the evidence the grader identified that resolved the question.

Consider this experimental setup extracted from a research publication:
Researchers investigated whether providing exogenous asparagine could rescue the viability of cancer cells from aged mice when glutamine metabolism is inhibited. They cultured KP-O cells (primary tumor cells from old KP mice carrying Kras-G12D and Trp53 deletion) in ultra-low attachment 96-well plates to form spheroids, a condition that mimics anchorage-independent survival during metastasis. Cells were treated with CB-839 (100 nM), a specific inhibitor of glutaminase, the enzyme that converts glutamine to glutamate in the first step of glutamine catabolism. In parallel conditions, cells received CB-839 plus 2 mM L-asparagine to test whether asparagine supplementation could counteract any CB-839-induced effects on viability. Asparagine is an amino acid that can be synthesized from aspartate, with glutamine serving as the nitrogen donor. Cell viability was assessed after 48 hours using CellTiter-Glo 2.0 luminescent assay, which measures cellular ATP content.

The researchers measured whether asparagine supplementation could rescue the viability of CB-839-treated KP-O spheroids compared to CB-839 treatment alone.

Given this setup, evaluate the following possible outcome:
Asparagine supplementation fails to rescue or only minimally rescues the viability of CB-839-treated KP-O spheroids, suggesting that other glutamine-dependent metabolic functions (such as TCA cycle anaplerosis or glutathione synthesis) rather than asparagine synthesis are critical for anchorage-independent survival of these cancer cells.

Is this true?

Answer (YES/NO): YES